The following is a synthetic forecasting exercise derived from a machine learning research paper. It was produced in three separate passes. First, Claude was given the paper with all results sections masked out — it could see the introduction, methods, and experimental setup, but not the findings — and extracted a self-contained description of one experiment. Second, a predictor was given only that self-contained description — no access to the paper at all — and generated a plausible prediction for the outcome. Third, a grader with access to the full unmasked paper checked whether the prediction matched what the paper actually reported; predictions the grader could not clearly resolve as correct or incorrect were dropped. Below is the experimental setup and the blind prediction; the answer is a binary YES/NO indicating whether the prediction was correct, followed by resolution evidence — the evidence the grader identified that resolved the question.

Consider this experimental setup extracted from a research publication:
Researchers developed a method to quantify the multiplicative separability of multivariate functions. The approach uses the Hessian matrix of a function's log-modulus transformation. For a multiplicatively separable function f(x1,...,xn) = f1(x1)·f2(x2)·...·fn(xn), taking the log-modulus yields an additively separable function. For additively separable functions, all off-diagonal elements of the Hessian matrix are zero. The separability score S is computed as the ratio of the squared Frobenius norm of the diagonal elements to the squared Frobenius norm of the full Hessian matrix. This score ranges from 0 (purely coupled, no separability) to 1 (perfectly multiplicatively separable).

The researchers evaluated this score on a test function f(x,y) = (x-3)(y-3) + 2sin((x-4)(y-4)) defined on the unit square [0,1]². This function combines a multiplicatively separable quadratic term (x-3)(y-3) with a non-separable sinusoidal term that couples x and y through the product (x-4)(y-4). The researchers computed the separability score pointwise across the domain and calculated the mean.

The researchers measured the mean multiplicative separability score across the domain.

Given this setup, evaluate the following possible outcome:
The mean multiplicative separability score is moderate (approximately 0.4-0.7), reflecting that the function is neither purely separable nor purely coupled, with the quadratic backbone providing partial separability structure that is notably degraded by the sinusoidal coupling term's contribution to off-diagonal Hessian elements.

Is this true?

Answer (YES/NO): YES